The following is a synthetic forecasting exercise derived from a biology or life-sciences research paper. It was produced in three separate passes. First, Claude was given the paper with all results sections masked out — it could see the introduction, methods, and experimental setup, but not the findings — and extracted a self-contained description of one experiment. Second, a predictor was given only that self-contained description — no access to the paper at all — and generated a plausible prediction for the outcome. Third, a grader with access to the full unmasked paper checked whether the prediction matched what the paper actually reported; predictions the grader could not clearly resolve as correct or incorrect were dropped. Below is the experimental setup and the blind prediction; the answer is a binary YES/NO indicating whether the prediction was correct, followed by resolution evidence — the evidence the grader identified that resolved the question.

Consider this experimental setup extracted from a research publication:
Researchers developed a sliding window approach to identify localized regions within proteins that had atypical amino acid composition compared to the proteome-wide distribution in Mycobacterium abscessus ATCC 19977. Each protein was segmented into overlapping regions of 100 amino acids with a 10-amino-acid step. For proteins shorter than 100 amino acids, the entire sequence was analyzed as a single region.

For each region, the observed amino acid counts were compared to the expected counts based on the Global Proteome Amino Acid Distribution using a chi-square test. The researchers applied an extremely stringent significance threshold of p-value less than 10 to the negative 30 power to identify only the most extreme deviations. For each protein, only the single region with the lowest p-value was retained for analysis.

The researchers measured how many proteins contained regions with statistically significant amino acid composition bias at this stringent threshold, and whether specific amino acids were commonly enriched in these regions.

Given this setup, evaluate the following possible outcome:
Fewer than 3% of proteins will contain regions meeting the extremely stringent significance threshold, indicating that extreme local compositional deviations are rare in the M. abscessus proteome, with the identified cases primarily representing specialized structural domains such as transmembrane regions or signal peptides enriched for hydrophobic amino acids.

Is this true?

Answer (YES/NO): NO